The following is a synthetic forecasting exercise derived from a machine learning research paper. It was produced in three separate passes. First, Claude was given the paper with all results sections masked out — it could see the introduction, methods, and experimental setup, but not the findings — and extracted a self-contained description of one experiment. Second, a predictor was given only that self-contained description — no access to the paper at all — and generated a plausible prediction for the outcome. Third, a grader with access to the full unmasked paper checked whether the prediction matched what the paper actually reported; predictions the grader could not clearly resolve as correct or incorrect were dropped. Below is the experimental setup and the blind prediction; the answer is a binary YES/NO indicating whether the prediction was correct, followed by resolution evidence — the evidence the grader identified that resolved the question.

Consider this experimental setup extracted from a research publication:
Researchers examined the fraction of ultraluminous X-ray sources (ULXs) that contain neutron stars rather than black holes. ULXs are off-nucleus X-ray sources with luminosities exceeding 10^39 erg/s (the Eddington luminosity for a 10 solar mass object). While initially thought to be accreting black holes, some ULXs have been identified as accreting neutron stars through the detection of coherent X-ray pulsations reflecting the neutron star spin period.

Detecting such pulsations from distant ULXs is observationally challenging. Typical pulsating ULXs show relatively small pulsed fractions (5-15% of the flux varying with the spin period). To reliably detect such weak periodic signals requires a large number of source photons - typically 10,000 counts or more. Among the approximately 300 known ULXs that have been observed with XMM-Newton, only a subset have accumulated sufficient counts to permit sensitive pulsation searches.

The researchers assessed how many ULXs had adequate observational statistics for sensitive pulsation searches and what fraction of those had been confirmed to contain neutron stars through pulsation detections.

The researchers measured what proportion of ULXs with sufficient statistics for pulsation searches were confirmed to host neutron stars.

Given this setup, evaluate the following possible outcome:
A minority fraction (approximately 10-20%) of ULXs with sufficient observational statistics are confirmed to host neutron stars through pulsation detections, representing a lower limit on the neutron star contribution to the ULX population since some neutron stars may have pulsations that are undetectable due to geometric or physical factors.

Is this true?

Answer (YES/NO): NO